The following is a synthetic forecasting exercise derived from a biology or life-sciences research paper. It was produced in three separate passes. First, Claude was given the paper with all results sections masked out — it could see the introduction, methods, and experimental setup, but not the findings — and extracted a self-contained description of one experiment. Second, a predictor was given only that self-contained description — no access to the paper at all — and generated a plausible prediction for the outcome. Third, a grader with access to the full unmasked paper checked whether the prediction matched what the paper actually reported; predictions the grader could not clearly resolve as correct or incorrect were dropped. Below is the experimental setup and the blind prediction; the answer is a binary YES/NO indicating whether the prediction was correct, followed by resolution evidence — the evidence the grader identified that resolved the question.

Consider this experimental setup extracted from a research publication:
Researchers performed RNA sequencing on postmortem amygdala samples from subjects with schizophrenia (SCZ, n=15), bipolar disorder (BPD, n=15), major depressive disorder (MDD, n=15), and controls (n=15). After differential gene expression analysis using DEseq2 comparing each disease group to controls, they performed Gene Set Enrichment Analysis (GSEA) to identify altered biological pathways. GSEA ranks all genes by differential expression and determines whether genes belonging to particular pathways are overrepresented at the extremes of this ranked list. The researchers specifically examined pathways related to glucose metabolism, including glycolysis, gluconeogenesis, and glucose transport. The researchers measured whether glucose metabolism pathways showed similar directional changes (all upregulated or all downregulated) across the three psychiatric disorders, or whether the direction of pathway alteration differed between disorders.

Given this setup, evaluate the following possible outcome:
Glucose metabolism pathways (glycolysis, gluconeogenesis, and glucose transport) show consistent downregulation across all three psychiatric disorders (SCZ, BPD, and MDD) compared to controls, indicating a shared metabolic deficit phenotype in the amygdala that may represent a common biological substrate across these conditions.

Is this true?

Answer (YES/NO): NO